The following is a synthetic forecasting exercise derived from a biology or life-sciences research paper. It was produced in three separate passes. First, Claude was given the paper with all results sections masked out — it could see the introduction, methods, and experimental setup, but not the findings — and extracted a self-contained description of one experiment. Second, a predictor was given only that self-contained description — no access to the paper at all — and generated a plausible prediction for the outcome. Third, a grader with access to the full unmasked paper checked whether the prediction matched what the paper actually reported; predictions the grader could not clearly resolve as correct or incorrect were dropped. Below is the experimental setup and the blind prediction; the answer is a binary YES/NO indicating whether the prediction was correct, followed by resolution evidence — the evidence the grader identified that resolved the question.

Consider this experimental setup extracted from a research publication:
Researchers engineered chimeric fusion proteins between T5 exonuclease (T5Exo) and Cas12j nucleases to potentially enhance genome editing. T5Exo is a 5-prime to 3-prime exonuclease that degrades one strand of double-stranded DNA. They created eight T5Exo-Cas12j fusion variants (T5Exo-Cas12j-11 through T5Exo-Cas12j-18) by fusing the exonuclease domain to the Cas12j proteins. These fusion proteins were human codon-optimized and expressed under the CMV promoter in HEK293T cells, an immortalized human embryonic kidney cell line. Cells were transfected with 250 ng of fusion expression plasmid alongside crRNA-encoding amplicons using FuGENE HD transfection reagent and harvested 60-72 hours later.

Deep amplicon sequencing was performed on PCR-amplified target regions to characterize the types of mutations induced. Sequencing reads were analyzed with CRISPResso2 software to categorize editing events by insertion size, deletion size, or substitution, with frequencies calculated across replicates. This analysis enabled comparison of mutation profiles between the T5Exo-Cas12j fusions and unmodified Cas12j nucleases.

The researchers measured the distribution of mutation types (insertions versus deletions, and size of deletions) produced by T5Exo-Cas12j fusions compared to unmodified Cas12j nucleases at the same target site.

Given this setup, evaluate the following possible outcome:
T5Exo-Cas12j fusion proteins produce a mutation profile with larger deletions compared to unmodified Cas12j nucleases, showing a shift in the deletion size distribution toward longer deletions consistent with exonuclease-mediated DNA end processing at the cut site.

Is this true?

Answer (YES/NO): YES